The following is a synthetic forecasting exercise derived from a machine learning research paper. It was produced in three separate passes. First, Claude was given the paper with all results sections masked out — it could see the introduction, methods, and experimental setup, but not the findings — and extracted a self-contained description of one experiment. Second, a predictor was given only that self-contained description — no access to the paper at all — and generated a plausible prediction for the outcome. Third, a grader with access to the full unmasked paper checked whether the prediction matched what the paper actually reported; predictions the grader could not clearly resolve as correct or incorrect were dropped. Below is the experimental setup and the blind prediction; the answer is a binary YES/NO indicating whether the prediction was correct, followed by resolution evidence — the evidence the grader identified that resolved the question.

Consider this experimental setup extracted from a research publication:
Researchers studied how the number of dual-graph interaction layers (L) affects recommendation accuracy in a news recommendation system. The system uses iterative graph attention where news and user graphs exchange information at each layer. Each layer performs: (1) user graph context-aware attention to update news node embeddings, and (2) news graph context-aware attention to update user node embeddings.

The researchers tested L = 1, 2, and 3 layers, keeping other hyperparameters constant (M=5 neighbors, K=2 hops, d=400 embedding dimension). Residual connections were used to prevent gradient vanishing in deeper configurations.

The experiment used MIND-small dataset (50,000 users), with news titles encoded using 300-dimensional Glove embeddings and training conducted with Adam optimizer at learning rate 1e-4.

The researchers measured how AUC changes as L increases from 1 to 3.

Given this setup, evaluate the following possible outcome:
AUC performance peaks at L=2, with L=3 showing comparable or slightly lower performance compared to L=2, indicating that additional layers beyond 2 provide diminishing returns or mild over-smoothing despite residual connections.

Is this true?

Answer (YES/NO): NO